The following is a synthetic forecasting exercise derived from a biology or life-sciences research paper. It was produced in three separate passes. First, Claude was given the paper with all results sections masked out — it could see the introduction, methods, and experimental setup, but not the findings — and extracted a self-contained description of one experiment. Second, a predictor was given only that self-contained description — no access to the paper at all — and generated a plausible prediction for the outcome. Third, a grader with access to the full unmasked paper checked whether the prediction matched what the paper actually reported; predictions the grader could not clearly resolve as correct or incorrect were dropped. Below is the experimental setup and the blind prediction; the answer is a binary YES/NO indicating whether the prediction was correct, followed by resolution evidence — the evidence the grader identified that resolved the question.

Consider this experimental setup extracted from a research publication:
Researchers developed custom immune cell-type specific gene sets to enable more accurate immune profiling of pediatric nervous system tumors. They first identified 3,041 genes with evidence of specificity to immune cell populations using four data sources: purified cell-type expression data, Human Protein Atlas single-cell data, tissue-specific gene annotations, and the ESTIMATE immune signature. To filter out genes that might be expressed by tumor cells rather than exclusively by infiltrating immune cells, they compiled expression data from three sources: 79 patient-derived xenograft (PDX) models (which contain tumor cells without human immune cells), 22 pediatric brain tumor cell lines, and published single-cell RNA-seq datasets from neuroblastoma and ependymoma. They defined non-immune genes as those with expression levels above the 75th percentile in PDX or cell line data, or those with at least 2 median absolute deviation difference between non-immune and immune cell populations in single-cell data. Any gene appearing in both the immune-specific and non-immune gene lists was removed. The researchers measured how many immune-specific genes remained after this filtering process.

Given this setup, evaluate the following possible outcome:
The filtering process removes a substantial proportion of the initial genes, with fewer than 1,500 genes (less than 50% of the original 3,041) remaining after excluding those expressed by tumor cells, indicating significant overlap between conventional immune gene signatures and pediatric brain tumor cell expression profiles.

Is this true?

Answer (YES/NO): YES